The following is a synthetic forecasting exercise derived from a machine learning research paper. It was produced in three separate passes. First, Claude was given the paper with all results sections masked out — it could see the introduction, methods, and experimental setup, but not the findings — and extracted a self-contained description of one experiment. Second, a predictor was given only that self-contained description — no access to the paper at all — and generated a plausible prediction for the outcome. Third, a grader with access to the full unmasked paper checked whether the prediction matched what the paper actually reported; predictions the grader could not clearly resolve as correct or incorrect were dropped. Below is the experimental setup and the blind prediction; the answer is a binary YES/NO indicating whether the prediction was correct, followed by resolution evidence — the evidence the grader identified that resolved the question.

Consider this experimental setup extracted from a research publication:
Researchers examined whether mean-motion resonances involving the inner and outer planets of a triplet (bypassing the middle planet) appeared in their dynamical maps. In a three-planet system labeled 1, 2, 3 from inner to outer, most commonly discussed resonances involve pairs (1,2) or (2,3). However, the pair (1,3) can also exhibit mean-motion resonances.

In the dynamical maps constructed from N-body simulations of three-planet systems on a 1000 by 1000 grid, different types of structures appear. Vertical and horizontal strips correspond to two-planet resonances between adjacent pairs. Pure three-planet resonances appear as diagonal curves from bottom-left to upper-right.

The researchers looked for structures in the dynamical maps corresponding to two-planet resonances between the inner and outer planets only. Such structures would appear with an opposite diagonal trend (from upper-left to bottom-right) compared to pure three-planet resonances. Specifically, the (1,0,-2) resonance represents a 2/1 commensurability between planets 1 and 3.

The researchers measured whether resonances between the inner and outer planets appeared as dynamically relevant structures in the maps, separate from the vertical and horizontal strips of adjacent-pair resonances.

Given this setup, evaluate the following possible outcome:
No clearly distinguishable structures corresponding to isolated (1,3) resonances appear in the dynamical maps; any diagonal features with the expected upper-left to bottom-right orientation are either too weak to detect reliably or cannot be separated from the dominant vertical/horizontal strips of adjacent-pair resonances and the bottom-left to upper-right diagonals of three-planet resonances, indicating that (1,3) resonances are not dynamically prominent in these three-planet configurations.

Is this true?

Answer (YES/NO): NO